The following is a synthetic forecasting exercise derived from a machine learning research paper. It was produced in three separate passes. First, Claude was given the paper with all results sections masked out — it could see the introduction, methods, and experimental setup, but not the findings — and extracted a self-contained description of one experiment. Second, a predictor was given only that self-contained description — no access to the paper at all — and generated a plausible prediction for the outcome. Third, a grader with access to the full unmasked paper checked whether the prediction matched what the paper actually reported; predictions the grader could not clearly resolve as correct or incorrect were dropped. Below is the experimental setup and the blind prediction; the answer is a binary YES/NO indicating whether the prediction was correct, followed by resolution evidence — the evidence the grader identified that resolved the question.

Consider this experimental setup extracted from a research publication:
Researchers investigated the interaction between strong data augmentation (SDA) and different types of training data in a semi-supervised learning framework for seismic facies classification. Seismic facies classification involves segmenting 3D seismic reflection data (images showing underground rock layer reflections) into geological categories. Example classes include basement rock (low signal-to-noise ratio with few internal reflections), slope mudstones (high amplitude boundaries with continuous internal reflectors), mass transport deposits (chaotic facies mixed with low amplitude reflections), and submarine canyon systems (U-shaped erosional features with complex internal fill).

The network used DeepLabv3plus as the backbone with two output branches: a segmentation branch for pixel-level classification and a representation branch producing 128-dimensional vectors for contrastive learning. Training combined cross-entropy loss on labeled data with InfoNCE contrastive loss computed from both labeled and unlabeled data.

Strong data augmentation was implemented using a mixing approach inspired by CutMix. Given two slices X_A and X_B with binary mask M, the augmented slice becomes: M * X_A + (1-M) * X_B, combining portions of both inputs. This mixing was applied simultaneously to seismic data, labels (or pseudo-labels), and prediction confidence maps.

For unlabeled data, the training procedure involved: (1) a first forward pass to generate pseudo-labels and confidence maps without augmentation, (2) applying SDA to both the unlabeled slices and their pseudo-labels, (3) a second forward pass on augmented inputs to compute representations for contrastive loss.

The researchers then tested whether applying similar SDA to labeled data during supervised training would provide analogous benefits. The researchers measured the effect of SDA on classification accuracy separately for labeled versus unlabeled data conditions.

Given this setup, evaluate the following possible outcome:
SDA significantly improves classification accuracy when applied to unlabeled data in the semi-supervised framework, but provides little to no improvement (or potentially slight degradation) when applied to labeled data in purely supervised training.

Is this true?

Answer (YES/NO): YES